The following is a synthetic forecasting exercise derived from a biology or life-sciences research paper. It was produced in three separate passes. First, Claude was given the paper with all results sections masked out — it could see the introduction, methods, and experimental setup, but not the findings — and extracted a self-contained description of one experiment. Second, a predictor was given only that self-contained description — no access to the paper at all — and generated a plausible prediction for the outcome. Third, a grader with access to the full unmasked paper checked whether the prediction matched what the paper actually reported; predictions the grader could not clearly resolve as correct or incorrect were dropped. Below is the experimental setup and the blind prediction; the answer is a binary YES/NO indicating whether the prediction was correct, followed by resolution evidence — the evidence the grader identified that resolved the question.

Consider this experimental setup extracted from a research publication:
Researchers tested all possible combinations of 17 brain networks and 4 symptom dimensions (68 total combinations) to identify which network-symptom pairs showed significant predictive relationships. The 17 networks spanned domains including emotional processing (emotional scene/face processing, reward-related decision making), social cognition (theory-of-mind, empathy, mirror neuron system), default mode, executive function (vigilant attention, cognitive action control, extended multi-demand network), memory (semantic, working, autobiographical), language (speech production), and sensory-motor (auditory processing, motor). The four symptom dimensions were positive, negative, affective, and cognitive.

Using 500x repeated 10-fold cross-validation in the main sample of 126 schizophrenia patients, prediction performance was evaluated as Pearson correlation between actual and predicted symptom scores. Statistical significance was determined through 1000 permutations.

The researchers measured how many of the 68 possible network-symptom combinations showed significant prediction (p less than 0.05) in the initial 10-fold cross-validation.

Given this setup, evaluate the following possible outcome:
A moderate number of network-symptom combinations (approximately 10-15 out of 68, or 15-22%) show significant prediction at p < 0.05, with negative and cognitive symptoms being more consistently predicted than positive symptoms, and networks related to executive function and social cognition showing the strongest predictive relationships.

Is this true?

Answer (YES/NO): NO